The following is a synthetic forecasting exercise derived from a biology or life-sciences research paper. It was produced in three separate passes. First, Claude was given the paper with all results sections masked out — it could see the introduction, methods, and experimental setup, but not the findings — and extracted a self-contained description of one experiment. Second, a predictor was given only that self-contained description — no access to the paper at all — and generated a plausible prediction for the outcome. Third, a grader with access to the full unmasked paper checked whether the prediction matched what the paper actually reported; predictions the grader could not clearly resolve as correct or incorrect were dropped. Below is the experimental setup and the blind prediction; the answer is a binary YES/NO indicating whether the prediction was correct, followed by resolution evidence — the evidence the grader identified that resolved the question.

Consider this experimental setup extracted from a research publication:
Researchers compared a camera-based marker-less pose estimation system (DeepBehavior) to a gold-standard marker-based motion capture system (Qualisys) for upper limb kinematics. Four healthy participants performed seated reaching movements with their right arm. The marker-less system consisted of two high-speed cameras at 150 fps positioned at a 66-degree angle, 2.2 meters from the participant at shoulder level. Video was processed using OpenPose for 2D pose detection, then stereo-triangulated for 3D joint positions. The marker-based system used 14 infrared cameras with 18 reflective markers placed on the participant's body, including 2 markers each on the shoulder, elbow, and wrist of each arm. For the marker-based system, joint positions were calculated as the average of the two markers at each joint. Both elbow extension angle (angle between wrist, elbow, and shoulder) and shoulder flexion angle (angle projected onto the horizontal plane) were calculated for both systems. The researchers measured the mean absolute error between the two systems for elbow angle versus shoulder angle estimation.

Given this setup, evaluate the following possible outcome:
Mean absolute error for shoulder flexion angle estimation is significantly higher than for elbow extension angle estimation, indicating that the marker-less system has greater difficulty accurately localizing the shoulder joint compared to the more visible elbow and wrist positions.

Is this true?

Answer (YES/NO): NO